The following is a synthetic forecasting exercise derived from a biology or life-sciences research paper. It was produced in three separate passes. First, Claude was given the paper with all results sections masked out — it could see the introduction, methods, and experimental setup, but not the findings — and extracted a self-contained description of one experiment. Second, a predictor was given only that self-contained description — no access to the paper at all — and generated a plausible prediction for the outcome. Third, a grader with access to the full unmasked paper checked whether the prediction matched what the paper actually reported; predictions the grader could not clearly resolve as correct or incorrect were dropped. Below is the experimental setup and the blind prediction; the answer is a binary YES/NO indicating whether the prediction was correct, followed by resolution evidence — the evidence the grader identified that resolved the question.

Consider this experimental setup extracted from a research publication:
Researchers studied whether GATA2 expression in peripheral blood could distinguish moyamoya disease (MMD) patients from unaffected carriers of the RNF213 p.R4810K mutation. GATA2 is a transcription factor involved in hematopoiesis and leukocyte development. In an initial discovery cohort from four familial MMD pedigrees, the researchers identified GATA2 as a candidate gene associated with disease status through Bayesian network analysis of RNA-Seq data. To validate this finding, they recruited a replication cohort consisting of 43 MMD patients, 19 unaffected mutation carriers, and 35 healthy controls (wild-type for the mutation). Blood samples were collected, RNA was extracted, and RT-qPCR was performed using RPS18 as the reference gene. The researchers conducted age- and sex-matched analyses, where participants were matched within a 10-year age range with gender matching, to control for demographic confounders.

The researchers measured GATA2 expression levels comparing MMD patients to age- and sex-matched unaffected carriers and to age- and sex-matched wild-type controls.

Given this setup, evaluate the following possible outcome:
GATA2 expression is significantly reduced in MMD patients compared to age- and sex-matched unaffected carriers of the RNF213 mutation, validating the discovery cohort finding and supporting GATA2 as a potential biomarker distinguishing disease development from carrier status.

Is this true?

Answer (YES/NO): NO